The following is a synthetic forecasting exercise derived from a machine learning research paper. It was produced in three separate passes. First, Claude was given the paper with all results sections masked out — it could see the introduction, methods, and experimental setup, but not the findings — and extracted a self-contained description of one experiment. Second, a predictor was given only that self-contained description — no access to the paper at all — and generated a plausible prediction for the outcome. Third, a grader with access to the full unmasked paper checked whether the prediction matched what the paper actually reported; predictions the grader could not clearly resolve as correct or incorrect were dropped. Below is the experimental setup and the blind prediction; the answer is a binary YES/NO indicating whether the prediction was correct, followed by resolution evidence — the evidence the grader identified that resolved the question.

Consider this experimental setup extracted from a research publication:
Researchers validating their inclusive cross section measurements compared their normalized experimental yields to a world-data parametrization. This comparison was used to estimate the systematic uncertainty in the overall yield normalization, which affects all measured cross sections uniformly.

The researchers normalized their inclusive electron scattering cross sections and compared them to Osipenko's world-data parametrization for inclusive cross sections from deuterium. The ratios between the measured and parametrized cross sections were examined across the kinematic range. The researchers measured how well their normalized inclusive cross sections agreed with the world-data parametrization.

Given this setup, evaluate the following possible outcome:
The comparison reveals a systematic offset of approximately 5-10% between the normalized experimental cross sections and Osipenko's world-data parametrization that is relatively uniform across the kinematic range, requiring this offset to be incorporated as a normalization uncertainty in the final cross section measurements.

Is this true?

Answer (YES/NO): NO